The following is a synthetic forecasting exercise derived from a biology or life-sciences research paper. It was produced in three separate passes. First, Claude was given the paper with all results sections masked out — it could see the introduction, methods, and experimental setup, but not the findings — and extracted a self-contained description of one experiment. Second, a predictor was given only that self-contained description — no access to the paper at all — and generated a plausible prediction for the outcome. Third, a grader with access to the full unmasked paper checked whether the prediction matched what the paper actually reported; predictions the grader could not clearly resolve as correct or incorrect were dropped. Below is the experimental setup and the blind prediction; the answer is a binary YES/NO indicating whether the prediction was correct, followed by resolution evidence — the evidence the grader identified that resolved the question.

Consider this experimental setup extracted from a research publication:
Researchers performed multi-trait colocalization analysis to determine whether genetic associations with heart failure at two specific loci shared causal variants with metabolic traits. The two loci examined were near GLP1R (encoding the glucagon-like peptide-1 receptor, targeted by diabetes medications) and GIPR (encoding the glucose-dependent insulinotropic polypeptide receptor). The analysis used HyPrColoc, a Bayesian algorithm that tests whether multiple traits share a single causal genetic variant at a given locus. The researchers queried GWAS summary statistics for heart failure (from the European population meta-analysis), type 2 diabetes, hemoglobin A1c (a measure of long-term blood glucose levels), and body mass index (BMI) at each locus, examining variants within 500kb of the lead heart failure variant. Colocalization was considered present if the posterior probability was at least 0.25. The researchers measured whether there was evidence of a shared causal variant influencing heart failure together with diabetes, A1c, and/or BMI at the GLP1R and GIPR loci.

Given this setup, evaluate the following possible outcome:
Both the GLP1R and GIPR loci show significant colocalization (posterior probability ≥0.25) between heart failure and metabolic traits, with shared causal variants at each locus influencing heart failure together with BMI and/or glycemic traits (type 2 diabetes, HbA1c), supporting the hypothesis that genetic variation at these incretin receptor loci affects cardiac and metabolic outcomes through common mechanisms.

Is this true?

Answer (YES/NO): NO